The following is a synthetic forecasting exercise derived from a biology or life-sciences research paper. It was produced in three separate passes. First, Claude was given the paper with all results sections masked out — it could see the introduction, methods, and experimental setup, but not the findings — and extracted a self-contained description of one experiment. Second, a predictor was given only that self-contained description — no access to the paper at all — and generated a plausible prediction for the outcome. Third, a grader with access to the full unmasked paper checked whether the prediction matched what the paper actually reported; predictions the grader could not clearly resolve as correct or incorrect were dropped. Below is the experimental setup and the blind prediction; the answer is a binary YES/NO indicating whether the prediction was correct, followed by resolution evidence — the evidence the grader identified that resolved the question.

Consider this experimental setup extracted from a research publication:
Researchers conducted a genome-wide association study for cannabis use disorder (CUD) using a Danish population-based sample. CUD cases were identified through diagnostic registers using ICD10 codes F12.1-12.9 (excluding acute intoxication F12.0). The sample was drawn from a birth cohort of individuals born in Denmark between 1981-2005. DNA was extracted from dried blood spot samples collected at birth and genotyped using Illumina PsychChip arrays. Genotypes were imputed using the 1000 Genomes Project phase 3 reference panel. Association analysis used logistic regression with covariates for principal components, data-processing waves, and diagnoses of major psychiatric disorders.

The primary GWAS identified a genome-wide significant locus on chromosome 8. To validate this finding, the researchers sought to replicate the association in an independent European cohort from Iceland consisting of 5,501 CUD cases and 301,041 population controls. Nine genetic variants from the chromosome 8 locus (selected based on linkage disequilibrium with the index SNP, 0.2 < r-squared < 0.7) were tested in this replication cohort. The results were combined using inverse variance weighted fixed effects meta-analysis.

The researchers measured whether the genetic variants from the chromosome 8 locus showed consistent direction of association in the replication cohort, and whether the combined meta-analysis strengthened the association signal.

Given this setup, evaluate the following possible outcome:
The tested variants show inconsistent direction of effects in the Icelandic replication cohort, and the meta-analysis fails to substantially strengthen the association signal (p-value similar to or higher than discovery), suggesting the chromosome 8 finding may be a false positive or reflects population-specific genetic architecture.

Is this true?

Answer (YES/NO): NO